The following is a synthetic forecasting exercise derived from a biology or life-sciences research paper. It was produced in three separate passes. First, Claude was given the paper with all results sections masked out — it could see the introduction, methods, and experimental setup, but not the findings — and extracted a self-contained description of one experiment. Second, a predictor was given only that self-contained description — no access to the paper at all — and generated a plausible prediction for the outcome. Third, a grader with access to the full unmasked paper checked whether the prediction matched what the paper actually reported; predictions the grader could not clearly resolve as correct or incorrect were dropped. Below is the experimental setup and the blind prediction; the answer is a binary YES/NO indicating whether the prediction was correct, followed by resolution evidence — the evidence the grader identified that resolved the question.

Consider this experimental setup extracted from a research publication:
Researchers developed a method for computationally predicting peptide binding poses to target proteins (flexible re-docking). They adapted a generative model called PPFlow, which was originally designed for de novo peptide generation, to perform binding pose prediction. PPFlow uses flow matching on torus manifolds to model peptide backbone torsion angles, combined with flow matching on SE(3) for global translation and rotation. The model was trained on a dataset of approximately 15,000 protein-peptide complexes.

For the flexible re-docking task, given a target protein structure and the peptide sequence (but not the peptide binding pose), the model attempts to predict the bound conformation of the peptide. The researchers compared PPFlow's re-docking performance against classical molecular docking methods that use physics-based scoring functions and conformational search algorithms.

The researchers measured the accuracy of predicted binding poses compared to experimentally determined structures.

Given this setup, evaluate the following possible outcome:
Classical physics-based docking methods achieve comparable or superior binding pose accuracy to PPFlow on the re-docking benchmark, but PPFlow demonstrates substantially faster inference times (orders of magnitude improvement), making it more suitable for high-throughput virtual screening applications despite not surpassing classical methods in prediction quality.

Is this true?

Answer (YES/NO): NO